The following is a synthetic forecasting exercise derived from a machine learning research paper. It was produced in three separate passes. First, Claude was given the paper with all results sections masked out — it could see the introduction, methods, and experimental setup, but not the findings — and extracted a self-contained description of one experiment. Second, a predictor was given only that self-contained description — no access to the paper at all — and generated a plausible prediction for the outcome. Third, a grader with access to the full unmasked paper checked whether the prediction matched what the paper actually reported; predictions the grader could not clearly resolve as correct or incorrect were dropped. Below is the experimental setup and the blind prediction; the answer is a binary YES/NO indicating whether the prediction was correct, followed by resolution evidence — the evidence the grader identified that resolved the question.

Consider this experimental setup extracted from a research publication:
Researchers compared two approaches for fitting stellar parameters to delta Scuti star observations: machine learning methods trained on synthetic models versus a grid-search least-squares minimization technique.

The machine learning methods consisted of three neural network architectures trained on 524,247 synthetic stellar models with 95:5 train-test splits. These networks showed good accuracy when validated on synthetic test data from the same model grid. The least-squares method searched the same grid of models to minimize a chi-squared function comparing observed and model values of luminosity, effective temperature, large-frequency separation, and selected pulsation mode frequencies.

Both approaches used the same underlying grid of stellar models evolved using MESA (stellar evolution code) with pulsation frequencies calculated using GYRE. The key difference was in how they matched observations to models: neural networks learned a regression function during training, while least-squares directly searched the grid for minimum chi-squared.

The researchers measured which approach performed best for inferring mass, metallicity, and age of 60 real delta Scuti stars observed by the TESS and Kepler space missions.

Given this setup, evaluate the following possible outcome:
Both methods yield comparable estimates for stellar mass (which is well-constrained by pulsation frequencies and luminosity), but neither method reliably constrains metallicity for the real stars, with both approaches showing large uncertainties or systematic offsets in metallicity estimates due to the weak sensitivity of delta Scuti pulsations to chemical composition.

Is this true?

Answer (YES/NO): NO